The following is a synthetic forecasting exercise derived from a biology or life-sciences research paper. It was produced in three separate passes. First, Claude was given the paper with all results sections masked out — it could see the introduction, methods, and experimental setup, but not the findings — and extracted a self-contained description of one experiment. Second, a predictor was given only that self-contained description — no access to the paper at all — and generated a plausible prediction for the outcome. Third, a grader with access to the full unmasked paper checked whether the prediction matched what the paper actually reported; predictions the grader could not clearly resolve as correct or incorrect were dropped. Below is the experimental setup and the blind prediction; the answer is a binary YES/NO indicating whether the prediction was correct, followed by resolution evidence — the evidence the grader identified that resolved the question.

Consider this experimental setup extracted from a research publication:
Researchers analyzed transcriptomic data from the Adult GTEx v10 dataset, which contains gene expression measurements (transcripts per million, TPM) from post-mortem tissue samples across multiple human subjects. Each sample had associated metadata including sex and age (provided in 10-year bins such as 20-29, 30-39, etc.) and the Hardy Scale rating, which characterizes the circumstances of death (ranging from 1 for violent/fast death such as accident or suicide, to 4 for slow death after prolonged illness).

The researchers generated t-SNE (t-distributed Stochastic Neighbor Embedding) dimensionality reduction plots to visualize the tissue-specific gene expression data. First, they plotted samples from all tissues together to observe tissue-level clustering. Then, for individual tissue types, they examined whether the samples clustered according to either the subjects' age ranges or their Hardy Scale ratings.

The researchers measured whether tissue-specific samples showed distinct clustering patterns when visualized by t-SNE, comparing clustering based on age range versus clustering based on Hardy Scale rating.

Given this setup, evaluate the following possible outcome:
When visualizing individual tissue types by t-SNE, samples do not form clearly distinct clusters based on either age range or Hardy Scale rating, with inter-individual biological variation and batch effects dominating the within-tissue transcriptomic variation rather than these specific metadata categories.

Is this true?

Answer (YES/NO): NO